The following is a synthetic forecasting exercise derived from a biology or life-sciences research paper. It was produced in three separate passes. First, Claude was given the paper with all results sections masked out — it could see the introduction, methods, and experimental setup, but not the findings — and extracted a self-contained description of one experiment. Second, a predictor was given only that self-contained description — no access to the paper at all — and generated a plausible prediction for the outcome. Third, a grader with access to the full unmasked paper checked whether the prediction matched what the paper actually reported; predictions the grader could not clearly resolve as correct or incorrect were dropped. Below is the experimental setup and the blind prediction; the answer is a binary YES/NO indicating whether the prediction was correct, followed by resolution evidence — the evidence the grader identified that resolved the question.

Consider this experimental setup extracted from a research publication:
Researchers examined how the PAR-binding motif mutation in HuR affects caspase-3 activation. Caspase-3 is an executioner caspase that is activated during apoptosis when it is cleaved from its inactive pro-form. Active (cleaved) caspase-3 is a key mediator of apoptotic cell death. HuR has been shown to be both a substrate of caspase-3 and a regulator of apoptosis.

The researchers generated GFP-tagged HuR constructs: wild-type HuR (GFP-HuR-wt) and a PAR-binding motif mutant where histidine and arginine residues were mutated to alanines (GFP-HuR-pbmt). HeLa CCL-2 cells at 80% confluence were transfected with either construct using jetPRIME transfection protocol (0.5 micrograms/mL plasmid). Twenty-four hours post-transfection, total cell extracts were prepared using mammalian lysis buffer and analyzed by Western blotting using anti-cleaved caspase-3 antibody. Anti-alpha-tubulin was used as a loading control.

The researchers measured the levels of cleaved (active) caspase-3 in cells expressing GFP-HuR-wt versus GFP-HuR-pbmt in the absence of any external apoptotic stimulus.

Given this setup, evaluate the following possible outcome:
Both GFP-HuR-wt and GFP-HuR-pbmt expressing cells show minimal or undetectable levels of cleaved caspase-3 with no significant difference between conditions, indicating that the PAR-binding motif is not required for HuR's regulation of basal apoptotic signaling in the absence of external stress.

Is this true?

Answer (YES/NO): NO